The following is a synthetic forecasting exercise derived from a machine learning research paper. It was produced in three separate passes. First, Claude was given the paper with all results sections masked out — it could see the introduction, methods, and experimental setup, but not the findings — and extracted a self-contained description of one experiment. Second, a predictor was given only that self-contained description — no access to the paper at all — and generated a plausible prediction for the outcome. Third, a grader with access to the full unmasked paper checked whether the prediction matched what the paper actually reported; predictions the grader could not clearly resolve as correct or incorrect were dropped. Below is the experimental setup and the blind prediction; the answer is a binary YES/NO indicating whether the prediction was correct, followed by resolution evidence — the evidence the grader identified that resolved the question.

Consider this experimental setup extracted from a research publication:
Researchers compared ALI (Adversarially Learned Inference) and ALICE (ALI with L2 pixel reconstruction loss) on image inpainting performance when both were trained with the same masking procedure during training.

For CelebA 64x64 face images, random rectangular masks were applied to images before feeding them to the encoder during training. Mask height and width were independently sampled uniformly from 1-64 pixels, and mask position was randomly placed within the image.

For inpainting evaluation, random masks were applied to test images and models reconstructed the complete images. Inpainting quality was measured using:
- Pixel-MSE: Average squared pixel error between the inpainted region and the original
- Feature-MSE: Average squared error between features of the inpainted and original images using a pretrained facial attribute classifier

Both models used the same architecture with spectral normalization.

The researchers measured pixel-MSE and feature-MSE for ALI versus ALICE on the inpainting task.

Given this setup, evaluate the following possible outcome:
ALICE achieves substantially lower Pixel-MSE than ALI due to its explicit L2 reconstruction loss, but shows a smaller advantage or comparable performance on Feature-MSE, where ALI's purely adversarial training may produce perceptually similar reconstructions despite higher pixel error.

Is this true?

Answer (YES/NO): YES